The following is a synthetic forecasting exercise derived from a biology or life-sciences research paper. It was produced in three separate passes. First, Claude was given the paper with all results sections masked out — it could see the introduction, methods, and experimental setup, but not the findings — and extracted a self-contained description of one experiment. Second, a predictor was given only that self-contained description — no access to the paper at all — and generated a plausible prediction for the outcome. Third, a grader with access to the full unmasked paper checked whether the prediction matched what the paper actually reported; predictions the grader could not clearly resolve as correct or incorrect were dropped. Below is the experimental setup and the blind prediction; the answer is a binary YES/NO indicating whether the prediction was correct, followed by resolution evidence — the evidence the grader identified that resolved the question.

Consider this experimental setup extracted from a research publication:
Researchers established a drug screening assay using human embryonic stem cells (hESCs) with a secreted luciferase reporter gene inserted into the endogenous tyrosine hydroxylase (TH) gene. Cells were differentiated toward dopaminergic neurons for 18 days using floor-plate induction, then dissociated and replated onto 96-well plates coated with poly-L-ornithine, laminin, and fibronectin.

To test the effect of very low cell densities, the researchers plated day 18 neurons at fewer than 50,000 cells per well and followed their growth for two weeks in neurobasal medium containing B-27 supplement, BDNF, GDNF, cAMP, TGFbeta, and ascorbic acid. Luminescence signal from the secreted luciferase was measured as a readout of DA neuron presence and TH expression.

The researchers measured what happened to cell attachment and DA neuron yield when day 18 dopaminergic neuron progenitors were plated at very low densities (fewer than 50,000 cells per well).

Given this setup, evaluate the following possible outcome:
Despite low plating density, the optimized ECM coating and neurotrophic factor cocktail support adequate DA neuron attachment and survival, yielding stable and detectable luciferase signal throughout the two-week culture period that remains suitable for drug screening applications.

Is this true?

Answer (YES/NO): NO